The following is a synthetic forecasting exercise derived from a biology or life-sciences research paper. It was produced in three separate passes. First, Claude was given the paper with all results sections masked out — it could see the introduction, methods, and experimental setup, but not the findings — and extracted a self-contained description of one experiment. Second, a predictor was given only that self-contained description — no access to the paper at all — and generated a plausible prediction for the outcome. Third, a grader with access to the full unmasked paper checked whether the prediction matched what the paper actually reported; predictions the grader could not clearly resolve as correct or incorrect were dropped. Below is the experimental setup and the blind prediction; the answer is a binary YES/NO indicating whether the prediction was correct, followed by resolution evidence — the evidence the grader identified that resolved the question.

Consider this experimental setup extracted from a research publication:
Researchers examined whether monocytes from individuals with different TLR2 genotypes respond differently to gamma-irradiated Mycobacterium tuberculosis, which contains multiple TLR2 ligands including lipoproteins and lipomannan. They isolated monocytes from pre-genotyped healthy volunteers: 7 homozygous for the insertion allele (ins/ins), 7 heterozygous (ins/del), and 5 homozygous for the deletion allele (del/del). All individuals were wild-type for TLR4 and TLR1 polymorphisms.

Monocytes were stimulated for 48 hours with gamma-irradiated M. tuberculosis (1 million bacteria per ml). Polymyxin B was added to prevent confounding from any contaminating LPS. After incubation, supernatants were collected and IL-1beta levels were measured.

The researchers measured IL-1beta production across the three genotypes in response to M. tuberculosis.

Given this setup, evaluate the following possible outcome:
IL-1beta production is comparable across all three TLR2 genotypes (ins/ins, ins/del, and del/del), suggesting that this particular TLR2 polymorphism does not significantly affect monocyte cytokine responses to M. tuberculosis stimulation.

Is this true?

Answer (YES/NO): NO